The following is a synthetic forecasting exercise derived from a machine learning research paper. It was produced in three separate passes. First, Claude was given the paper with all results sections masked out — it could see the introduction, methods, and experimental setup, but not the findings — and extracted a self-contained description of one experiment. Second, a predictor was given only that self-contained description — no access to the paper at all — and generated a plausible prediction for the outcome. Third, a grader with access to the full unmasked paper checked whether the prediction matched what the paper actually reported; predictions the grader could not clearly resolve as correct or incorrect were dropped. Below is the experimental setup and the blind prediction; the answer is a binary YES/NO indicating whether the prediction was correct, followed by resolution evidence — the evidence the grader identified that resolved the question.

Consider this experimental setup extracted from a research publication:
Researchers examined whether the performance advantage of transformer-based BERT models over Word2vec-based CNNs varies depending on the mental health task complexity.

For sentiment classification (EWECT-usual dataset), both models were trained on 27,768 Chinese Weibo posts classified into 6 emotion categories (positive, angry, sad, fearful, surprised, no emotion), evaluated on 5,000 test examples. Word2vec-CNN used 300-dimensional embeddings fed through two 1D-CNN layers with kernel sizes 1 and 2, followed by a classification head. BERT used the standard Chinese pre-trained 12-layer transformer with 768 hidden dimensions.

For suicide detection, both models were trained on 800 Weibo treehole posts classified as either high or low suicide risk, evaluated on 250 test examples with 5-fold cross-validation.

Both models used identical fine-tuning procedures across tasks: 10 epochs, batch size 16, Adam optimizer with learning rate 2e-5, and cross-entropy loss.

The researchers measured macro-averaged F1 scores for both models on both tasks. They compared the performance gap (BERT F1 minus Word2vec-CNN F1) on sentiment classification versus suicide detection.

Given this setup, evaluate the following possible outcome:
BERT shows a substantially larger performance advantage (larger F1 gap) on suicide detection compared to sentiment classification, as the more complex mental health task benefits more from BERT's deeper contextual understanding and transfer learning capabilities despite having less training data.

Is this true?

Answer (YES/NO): NO